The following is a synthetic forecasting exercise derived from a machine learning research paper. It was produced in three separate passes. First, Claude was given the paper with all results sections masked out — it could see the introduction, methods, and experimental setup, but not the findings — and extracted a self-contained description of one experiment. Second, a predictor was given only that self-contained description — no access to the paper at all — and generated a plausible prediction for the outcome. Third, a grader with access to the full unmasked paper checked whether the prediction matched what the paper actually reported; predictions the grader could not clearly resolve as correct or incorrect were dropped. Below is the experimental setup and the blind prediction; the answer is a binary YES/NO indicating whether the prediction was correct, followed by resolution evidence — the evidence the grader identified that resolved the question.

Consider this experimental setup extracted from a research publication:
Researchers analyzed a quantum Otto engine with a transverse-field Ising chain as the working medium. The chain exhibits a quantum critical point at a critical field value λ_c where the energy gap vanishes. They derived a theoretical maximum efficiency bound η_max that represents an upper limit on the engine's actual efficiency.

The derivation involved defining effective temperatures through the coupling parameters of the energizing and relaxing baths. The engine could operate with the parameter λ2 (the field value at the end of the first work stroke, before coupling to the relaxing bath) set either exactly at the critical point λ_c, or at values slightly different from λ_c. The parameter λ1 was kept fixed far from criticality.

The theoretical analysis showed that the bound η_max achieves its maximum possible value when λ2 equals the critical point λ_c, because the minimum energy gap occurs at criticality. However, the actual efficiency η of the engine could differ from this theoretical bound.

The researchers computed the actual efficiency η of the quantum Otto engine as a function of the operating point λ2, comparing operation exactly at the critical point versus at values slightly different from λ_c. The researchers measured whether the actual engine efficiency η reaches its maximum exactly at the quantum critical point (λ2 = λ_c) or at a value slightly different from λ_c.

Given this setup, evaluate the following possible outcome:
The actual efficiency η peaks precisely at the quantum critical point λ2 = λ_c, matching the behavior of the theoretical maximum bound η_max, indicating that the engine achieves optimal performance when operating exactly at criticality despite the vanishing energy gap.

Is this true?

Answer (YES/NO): NO